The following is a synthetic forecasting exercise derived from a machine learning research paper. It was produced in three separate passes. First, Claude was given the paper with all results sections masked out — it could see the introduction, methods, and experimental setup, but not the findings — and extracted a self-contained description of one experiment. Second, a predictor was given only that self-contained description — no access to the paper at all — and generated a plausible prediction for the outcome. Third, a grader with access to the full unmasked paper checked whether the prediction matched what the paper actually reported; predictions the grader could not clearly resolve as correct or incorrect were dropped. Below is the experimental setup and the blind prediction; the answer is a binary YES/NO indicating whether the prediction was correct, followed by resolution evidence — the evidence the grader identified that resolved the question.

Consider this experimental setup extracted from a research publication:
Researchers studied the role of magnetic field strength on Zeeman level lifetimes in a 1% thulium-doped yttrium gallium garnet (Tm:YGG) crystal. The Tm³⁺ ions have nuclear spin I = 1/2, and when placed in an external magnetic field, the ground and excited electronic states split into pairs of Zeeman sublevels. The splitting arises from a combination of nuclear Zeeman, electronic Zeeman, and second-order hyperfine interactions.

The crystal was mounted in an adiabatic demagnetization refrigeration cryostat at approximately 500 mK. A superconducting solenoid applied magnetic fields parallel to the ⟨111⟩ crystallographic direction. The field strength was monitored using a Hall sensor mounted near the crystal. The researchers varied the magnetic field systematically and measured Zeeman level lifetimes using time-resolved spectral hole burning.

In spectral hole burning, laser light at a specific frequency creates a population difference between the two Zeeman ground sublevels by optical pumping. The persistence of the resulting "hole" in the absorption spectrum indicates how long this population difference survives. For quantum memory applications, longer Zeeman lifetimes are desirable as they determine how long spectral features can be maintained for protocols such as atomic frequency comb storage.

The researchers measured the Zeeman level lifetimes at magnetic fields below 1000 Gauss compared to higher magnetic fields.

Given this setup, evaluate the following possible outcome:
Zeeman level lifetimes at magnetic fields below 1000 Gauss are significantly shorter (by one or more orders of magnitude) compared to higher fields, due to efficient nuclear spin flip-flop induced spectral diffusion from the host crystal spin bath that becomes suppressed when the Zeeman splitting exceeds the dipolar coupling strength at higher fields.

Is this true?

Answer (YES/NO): NO